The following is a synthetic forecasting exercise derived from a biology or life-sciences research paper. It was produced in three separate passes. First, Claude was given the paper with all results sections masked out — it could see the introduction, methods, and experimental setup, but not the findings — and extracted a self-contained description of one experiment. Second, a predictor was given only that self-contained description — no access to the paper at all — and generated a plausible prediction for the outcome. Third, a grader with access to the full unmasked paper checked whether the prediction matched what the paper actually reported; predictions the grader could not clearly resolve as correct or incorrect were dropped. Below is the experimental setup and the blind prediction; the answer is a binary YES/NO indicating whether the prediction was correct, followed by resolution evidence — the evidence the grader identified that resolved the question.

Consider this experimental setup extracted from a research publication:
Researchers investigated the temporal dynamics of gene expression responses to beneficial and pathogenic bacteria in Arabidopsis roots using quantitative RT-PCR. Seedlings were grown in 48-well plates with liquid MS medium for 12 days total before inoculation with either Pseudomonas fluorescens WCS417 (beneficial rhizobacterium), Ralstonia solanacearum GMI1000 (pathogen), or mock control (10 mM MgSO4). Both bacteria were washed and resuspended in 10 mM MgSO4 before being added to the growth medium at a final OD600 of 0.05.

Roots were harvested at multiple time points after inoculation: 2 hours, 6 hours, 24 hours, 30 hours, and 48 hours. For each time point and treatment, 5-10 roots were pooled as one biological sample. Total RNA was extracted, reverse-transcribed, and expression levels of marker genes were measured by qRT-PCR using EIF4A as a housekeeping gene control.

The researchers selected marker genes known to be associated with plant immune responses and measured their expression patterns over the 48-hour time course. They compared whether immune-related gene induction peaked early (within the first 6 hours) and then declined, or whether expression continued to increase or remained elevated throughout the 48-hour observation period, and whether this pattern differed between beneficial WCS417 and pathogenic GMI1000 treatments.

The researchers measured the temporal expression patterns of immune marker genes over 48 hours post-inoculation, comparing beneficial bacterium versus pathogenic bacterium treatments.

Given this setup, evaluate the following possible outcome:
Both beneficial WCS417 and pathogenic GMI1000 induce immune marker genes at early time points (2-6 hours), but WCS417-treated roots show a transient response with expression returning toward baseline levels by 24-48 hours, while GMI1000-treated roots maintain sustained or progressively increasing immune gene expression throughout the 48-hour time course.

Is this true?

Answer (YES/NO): NO